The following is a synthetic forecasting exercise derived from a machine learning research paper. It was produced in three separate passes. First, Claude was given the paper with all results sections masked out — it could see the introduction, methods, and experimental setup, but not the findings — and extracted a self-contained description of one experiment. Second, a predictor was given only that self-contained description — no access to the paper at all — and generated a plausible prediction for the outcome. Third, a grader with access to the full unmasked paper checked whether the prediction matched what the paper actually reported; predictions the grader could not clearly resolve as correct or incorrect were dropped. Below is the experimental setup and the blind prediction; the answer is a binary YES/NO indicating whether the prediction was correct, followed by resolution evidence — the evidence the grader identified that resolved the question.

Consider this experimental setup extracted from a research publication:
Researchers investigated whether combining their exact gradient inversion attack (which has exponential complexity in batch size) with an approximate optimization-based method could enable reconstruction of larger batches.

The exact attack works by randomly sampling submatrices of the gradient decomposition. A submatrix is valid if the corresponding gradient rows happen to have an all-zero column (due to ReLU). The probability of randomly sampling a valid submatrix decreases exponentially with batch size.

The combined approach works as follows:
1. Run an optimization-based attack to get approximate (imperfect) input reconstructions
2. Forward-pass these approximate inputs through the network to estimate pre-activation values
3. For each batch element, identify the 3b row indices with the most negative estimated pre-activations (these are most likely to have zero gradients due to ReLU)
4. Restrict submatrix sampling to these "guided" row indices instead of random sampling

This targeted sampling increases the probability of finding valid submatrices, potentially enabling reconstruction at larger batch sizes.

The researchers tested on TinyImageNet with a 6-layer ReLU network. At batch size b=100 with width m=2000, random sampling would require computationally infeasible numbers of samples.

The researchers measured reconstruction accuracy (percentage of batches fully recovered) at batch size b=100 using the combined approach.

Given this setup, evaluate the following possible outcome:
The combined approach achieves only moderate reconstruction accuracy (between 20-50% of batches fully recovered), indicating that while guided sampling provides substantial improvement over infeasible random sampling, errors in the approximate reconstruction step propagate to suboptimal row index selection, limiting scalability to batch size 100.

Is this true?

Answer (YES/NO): NO